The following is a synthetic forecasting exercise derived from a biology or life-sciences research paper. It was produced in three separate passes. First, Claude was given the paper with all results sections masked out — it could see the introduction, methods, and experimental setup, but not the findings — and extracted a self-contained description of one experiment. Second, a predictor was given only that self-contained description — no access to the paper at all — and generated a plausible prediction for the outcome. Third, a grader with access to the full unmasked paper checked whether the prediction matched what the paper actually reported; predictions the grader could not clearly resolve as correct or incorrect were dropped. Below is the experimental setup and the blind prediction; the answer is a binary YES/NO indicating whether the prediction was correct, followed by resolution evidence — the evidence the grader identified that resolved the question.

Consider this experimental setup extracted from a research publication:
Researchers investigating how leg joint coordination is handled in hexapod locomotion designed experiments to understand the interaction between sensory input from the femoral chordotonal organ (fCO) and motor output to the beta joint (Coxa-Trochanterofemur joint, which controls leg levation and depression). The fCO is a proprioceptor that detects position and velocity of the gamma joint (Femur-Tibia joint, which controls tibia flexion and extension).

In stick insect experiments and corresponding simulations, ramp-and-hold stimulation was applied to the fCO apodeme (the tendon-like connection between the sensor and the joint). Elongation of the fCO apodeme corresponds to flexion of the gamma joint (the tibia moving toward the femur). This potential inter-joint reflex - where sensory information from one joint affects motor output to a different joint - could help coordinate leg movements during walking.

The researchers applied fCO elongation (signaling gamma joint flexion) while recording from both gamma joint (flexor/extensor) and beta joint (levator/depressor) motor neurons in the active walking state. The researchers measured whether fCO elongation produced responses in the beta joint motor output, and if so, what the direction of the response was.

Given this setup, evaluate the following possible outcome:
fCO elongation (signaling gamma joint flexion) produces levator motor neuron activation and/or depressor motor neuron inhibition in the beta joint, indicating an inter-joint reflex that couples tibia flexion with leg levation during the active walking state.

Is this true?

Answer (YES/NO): YES